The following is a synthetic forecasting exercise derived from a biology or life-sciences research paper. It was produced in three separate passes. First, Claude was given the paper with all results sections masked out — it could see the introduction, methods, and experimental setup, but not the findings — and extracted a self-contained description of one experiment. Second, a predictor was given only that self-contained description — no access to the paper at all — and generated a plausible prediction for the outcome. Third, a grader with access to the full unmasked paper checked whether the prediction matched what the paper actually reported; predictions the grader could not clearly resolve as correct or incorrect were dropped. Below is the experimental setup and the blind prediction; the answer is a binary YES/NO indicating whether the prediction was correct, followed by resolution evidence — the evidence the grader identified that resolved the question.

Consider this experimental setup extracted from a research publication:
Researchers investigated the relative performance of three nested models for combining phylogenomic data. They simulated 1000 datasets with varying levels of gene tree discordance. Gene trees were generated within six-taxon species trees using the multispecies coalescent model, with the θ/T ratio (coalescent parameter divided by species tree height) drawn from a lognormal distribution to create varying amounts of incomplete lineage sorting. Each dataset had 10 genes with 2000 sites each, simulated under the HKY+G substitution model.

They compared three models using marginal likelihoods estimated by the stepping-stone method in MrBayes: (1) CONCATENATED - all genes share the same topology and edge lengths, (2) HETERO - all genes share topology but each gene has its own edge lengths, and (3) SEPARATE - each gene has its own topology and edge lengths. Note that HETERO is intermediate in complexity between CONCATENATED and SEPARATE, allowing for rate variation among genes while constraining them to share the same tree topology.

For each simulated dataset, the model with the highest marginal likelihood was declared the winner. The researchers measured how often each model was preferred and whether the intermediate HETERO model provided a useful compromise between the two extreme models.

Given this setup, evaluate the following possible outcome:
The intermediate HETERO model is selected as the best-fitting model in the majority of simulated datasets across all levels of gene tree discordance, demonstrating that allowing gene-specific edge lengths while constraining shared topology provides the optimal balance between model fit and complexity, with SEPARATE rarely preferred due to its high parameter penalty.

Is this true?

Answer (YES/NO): NO